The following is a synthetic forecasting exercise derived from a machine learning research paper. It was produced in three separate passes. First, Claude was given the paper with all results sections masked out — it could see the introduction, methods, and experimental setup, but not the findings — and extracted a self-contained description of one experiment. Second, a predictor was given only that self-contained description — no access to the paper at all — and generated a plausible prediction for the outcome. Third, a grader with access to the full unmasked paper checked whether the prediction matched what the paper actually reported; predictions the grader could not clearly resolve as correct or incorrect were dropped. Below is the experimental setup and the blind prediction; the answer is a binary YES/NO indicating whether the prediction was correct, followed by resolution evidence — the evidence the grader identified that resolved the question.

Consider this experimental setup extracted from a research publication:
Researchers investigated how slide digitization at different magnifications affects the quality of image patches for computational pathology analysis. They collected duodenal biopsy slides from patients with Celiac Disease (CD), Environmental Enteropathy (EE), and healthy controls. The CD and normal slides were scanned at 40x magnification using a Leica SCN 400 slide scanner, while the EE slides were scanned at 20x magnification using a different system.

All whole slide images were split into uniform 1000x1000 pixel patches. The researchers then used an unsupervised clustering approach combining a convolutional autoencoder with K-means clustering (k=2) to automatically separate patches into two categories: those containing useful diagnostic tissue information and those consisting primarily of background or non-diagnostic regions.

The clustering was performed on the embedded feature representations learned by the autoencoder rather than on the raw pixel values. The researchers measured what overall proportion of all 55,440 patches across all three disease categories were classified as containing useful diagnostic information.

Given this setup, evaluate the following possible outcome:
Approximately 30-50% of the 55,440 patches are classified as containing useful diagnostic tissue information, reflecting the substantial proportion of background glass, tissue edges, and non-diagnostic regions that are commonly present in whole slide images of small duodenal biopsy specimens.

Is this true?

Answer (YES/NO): YES